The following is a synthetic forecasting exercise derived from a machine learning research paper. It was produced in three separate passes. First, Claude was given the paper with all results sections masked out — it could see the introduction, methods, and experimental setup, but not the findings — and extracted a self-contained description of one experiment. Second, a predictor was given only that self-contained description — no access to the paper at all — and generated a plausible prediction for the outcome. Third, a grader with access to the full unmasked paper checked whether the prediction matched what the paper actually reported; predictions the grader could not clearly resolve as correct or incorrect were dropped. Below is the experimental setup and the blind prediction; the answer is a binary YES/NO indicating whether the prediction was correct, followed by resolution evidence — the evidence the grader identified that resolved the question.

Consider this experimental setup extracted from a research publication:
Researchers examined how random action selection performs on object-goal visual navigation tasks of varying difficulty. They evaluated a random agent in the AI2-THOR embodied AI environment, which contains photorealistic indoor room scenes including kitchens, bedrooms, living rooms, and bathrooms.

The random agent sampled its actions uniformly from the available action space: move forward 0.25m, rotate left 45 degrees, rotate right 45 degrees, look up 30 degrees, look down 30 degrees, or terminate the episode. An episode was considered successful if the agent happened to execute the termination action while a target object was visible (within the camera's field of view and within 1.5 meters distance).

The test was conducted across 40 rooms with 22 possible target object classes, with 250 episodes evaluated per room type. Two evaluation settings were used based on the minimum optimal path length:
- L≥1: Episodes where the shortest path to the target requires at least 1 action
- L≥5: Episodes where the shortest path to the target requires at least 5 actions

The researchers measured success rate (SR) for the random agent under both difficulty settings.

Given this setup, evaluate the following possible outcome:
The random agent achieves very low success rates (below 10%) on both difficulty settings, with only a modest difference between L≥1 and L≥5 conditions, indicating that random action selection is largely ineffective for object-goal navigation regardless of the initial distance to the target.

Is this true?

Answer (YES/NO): NO